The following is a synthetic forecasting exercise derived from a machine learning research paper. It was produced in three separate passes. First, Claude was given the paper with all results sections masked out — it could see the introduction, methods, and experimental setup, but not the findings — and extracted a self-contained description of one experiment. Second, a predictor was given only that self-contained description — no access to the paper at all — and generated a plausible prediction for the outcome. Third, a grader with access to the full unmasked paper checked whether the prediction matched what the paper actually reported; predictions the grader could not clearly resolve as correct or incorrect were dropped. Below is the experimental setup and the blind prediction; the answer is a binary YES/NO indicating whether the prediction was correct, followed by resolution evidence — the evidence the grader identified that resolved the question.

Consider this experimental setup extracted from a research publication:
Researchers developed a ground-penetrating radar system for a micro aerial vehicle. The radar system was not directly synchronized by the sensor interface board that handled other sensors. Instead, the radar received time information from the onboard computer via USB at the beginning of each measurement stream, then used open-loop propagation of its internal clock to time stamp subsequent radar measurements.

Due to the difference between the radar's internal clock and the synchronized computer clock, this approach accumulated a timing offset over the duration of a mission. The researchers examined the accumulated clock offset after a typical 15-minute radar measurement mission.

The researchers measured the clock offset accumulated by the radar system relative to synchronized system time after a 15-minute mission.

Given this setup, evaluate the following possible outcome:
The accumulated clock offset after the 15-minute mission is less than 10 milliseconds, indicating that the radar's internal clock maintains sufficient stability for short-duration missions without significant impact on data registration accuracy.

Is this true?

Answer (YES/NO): NO